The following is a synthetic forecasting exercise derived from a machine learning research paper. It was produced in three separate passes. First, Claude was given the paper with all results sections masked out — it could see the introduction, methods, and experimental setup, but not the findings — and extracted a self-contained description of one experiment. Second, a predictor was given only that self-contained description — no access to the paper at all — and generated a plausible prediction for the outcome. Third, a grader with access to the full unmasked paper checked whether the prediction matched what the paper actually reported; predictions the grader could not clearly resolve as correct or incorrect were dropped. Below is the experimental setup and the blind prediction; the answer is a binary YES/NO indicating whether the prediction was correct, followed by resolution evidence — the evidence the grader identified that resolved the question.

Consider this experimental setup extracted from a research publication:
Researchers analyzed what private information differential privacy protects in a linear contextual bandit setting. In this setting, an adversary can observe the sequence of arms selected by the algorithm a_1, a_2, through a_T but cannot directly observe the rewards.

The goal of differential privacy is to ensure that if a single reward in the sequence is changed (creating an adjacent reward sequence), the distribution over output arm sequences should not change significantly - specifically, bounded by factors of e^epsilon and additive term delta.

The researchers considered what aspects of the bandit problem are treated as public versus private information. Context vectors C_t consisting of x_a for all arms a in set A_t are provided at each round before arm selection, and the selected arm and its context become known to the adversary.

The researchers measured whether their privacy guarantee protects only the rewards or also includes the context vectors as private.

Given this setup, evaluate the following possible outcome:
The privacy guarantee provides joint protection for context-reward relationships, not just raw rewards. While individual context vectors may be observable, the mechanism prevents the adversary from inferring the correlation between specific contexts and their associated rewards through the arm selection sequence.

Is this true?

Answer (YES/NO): NO